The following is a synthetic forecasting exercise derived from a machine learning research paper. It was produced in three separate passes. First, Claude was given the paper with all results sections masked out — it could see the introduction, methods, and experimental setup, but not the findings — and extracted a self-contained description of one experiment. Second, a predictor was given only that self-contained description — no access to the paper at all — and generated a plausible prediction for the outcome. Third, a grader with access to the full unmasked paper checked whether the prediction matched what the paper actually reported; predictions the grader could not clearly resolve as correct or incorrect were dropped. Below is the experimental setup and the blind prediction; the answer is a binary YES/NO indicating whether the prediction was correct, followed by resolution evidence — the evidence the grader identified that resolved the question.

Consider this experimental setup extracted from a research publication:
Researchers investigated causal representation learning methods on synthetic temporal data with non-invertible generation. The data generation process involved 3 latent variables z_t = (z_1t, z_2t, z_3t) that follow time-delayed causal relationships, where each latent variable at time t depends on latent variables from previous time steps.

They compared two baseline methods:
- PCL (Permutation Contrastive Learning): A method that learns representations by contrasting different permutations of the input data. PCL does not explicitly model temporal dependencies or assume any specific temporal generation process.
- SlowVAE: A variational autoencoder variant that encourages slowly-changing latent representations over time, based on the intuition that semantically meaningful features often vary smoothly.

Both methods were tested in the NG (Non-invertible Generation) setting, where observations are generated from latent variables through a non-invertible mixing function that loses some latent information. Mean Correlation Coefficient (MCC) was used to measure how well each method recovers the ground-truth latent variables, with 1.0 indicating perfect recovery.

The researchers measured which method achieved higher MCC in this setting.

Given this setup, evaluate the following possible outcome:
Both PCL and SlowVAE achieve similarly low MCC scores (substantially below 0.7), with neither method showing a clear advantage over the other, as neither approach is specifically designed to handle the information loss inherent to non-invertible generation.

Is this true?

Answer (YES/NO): NO